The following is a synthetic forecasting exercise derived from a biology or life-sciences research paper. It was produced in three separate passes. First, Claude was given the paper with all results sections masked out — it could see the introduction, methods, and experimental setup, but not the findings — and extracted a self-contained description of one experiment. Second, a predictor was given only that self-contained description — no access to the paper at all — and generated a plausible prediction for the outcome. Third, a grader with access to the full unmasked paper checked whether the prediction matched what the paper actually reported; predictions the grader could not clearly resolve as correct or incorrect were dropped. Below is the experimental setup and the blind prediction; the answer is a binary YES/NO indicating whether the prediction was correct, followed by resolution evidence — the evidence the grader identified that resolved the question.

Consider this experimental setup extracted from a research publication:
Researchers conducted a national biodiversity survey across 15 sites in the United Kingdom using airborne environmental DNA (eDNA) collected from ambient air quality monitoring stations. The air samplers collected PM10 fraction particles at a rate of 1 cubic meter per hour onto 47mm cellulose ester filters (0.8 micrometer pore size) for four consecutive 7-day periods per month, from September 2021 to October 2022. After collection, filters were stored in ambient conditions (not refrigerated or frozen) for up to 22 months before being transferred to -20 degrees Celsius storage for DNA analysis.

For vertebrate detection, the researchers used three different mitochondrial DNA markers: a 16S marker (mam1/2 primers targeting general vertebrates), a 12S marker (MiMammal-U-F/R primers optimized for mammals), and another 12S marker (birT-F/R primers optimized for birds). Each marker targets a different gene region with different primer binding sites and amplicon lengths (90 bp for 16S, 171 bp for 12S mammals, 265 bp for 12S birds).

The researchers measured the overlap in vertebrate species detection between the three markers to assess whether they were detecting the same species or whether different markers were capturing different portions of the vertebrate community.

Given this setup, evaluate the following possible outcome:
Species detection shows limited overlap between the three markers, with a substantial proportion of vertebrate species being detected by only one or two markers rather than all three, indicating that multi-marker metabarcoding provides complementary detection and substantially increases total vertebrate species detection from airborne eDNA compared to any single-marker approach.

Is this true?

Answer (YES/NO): NO